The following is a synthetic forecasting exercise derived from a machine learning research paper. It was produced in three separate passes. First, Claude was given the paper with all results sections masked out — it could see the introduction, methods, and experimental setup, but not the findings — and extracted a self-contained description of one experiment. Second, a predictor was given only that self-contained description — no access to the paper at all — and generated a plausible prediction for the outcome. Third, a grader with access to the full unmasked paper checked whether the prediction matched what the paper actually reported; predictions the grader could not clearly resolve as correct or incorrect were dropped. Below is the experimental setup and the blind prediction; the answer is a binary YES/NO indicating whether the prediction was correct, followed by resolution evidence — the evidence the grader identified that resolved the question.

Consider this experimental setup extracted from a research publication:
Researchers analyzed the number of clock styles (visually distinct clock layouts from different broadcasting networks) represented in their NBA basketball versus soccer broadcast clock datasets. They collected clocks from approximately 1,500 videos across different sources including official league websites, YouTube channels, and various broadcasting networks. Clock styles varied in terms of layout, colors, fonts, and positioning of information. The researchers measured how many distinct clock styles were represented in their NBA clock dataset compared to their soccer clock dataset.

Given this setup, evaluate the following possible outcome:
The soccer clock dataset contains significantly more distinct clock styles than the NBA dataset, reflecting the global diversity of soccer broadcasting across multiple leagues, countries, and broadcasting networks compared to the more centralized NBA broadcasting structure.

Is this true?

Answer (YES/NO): NO